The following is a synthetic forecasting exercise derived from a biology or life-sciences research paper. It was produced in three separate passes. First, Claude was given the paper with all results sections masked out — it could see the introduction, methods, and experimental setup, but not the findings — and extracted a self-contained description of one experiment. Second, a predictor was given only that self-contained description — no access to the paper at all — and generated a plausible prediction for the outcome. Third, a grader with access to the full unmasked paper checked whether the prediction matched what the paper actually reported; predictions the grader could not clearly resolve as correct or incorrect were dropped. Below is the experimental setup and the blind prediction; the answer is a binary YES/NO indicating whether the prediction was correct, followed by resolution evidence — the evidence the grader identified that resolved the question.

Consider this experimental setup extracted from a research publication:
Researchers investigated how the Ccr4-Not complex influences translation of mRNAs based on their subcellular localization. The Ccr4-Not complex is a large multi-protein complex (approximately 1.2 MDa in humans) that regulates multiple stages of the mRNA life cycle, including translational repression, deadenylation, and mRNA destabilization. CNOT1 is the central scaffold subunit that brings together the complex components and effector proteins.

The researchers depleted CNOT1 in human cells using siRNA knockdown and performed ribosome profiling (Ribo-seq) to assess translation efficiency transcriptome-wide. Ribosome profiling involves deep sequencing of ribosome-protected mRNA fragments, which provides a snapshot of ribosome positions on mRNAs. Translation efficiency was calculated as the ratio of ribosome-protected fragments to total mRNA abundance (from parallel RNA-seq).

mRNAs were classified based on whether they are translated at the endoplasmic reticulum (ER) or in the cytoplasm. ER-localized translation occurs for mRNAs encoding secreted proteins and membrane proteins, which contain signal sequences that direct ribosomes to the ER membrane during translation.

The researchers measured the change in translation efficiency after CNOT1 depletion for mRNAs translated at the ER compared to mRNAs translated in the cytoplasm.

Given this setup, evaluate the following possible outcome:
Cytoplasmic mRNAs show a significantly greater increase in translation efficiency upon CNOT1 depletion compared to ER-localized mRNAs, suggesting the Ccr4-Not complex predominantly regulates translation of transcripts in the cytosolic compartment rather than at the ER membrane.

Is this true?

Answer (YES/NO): NO